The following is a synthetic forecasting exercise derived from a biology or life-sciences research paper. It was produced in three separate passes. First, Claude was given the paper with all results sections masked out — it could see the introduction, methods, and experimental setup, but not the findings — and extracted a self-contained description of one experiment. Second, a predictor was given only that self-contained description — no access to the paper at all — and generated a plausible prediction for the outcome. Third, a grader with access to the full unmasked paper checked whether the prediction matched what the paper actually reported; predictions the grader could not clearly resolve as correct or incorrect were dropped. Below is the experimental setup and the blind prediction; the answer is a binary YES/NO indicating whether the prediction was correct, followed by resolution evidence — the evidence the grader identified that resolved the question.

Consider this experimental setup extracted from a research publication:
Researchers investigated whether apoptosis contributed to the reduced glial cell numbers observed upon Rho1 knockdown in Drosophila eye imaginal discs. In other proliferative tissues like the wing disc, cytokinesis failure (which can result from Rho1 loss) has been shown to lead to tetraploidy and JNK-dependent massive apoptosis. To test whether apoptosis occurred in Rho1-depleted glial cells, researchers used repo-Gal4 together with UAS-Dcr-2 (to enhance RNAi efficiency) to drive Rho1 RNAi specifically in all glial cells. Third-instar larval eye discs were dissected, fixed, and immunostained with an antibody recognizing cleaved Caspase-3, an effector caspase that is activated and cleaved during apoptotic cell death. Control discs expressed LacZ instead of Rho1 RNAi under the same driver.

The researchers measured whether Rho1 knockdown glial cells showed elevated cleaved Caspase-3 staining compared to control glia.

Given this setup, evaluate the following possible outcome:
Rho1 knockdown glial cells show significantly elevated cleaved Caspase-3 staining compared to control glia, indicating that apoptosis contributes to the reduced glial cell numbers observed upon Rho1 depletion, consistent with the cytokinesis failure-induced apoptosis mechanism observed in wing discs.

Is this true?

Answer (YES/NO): NO